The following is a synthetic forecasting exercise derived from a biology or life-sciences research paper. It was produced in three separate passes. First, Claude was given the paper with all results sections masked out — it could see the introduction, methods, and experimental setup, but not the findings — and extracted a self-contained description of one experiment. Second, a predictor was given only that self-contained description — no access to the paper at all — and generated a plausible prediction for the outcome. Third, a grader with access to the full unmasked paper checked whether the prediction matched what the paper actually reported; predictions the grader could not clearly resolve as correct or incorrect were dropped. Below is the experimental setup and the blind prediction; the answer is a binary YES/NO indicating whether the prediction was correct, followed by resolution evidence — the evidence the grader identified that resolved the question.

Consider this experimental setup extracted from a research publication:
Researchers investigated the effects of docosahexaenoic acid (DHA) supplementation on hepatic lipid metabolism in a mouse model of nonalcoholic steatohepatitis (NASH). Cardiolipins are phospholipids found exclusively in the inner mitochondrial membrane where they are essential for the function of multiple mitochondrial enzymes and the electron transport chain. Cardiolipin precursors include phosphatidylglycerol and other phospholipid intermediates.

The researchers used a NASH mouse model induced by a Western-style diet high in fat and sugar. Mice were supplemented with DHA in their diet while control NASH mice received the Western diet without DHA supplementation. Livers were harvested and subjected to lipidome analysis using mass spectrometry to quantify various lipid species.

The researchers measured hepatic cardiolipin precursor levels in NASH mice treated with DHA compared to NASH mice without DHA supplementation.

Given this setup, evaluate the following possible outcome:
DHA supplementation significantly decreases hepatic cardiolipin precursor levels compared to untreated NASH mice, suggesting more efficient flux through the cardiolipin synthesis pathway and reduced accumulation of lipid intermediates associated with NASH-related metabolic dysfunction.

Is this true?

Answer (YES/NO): NO